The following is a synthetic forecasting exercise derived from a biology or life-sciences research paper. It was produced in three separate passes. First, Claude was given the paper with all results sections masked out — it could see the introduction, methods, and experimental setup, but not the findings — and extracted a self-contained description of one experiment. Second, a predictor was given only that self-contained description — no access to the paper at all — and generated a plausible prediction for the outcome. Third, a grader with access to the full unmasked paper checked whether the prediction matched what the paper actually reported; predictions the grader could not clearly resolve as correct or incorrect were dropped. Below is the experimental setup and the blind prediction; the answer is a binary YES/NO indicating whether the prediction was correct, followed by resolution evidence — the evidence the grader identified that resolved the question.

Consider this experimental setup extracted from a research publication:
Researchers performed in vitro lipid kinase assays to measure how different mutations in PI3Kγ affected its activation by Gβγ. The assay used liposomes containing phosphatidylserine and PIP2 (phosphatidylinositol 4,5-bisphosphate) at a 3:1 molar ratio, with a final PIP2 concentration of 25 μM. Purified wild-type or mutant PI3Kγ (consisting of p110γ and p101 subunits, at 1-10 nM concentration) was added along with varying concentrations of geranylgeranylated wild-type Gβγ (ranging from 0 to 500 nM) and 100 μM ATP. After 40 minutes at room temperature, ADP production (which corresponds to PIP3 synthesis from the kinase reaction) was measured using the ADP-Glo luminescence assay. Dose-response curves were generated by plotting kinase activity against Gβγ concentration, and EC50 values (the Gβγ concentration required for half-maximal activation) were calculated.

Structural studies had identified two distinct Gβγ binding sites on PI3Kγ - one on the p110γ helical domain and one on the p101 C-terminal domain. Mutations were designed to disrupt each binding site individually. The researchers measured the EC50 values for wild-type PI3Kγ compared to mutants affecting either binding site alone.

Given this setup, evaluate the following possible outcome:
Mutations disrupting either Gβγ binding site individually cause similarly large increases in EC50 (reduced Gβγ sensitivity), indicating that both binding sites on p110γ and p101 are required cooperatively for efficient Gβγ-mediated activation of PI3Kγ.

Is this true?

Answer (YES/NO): NO